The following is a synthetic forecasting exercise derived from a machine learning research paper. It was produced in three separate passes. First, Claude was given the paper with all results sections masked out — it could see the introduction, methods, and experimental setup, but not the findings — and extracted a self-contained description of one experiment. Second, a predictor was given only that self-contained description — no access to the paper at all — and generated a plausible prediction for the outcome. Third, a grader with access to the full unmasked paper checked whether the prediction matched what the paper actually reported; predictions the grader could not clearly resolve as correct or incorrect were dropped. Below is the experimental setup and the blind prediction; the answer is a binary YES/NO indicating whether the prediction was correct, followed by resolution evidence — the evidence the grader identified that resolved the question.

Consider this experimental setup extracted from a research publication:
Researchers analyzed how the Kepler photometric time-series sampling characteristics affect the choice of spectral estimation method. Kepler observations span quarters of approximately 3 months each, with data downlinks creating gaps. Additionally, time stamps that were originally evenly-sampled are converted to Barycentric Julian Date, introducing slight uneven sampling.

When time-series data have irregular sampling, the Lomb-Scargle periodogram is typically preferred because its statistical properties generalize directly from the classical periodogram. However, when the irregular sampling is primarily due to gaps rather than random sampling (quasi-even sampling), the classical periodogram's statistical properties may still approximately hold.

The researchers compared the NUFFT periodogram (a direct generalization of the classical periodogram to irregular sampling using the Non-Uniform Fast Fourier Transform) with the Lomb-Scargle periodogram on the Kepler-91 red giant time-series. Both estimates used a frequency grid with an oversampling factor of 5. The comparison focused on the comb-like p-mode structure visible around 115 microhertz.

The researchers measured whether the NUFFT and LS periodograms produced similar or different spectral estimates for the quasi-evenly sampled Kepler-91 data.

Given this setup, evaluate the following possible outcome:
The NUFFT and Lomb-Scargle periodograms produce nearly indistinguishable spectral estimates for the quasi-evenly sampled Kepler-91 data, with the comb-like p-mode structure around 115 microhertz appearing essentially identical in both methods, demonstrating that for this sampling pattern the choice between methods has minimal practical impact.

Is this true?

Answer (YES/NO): YES